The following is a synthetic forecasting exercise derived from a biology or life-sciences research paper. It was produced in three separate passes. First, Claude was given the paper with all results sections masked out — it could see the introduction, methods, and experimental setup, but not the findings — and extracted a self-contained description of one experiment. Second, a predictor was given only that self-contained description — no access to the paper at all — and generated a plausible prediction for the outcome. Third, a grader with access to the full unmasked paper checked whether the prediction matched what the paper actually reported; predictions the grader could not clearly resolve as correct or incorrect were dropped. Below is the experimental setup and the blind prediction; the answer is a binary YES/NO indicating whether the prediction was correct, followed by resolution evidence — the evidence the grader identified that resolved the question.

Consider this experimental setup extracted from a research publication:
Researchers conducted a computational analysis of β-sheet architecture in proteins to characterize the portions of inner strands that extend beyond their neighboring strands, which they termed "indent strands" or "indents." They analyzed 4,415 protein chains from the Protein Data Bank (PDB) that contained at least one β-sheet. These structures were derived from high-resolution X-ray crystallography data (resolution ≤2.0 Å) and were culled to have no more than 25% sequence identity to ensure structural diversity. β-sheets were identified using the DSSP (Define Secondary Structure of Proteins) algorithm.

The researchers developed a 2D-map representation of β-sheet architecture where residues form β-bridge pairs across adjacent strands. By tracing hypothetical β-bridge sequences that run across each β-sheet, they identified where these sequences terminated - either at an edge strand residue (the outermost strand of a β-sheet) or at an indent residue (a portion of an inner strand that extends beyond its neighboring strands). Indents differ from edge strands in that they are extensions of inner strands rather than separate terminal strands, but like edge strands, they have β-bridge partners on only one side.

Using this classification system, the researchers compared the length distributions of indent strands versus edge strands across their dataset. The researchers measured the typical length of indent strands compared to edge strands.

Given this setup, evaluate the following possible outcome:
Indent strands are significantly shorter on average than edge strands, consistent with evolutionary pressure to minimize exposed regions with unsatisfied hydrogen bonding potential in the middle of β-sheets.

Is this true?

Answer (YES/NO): YES